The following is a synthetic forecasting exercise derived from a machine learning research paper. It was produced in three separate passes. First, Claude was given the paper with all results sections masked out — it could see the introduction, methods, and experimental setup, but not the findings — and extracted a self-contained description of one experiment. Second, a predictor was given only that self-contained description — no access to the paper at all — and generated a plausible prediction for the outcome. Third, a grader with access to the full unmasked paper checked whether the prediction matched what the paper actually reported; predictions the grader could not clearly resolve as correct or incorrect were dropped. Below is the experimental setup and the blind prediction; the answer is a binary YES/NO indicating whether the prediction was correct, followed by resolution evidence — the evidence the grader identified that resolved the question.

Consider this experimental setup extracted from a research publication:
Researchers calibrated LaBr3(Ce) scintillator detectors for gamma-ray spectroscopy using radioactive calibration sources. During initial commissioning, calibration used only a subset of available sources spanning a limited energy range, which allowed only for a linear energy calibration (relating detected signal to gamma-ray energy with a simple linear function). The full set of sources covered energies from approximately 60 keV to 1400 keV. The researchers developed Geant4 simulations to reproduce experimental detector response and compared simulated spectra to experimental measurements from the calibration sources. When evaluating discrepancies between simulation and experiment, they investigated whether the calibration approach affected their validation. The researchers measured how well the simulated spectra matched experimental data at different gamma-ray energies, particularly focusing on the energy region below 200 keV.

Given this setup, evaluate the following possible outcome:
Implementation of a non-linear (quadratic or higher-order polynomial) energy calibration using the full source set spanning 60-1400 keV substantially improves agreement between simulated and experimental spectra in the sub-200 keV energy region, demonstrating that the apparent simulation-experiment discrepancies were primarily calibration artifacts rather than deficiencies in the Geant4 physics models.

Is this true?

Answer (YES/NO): NO